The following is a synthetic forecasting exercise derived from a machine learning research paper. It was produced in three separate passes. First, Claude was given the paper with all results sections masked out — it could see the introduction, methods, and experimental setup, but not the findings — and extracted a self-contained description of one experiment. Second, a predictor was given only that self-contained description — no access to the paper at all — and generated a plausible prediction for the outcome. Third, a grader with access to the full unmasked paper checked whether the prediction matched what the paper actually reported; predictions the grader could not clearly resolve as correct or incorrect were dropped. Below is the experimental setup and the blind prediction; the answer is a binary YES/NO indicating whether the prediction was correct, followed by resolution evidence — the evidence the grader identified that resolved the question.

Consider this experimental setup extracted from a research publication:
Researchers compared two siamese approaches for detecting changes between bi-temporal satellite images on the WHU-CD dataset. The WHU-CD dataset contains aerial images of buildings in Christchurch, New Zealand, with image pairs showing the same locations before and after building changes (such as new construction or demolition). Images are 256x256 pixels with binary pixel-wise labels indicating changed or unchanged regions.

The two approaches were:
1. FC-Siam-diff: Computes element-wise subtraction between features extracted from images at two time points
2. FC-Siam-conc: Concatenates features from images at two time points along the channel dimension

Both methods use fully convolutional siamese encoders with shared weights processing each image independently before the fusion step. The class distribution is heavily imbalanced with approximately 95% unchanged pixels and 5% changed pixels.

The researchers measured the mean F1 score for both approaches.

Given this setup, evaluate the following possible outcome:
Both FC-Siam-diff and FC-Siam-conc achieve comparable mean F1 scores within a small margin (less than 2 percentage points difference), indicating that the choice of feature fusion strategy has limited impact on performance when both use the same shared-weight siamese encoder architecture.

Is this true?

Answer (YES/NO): YES